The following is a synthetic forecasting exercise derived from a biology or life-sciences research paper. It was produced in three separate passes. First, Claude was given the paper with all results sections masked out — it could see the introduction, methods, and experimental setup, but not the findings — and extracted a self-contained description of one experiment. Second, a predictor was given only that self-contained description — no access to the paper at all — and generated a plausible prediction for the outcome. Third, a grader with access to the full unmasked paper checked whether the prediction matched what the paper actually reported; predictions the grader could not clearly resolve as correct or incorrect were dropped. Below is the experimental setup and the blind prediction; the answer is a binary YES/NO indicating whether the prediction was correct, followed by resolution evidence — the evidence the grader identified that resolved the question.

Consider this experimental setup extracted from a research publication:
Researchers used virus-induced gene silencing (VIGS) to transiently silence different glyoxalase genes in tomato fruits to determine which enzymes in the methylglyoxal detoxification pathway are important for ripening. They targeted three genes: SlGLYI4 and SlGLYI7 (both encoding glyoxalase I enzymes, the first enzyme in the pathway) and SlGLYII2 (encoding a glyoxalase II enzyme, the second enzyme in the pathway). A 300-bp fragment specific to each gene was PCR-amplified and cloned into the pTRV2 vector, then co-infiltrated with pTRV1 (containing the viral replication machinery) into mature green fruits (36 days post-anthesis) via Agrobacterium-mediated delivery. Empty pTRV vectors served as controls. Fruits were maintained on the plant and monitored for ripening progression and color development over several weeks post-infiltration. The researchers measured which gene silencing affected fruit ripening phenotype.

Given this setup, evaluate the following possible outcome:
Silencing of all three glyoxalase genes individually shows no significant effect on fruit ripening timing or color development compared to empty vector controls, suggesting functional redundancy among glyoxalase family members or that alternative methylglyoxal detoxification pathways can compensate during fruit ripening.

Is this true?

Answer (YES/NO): NO